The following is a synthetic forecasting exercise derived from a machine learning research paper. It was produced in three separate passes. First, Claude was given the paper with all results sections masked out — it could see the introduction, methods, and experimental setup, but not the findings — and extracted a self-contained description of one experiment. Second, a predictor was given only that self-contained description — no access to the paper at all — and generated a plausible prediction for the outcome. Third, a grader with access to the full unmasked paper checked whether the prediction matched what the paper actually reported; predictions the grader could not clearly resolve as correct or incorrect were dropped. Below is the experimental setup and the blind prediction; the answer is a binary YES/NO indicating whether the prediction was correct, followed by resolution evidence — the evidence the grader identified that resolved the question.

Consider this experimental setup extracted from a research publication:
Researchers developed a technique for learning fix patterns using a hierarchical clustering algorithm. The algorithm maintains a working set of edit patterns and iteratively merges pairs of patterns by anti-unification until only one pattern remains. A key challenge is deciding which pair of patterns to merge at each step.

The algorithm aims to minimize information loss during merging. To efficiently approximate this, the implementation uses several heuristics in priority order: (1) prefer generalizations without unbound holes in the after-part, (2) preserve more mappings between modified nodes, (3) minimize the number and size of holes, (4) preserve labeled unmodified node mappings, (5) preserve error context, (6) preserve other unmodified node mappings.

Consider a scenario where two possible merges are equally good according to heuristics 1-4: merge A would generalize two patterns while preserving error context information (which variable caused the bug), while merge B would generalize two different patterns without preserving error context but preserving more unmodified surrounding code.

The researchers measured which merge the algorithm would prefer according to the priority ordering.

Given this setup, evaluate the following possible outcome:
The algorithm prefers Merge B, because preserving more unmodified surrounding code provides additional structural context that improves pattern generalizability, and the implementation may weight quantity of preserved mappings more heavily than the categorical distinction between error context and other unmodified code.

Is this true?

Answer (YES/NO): NO